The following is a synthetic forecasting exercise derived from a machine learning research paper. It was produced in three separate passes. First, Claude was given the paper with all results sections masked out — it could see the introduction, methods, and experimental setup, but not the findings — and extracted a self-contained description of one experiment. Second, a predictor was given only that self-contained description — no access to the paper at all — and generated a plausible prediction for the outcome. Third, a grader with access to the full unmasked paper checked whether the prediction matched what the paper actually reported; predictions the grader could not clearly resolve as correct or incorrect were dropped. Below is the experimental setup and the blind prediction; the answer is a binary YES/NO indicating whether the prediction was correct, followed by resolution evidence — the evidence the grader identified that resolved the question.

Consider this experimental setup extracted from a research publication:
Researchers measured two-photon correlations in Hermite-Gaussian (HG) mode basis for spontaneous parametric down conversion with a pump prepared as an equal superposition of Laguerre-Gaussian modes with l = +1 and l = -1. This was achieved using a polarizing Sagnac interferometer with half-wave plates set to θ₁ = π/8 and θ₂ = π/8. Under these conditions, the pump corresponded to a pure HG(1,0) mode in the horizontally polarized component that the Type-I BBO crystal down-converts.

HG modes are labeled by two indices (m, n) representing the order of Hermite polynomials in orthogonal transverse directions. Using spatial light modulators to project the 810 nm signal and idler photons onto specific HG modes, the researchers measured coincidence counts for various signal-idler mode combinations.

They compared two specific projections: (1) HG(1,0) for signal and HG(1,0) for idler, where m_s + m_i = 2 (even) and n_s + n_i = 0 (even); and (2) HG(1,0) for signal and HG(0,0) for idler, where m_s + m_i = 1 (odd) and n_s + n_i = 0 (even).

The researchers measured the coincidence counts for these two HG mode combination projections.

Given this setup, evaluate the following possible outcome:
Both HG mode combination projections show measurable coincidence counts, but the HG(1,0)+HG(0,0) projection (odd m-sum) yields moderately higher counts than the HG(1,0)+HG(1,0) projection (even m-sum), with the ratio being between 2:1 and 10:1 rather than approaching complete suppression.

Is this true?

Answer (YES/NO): NO